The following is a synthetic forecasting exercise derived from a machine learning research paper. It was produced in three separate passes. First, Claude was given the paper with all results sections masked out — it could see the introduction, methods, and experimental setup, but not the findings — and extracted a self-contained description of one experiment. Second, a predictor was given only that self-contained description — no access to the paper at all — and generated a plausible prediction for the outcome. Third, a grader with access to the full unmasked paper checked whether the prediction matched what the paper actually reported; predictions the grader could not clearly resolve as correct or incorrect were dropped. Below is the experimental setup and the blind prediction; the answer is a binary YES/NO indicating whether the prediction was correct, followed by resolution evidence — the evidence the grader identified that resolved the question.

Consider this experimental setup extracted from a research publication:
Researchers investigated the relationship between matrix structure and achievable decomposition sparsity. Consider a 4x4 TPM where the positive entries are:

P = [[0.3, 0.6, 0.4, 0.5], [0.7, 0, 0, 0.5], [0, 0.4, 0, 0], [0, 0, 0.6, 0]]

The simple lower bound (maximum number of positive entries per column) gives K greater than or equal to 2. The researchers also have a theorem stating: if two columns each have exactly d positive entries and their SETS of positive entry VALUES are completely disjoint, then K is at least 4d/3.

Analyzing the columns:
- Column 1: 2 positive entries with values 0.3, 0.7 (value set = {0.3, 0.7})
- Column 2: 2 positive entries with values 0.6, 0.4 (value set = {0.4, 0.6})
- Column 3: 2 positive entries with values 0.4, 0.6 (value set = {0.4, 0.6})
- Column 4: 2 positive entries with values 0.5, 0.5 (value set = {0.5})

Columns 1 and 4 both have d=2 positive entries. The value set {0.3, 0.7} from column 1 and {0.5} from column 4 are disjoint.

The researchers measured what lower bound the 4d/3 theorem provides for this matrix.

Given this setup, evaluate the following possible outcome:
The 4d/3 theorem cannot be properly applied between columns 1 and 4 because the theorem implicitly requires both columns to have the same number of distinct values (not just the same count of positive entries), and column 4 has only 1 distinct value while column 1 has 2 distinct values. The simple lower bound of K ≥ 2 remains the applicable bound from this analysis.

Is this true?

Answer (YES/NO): NO